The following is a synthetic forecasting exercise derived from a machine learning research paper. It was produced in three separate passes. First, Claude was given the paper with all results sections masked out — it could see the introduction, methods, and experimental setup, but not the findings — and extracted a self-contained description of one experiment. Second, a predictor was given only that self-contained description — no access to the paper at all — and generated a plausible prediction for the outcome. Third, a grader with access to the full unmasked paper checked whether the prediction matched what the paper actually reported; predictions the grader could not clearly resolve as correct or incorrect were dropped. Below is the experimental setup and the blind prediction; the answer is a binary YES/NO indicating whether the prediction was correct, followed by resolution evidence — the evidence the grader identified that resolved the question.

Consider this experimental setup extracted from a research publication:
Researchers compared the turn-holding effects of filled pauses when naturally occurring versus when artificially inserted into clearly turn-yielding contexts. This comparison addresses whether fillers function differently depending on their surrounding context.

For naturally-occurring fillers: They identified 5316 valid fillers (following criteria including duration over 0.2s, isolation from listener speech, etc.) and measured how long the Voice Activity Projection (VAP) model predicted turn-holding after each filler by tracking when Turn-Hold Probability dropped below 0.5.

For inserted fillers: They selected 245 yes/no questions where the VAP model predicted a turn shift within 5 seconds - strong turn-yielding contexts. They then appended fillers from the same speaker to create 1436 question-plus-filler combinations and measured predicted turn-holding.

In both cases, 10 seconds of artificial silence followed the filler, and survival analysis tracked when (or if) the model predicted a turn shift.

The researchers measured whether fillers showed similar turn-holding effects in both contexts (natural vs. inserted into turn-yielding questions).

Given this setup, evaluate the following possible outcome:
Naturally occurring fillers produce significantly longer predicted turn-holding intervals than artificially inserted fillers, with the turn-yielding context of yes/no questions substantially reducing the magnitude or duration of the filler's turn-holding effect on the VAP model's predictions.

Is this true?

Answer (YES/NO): NO